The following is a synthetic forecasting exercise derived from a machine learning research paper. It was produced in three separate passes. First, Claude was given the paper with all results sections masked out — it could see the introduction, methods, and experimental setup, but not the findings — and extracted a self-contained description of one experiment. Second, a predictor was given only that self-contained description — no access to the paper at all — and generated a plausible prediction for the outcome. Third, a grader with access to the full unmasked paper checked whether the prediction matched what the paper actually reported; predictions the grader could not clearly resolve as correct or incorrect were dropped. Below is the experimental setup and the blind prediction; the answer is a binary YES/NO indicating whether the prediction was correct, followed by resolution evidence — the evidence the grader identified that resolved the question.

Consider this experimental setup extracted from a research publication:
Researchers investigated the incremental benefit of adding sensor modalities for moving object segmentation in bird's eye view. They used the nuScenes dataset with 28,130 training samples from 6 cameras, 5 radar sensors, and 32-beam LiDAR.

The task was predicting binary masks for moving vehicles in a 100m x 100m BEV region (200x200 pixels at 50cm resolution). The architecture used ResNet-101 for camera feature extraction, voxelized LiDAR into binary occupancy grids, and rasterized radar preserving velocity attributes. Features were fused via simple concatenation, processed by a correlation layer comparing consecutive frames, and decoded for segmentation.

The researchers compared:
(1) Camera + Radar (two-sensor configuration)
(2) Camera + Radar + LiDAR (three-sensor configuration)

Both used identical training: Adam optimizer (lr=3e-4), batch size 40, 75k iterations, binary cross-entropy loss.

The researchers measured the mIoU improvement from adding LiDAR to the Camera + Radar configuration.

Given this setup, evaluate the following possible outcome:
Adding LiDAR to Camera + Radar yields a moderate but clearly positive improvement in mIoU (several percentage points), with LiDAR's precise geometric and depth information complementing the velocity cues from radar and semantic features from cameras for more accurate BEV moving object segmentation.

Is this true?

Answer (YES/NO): YES